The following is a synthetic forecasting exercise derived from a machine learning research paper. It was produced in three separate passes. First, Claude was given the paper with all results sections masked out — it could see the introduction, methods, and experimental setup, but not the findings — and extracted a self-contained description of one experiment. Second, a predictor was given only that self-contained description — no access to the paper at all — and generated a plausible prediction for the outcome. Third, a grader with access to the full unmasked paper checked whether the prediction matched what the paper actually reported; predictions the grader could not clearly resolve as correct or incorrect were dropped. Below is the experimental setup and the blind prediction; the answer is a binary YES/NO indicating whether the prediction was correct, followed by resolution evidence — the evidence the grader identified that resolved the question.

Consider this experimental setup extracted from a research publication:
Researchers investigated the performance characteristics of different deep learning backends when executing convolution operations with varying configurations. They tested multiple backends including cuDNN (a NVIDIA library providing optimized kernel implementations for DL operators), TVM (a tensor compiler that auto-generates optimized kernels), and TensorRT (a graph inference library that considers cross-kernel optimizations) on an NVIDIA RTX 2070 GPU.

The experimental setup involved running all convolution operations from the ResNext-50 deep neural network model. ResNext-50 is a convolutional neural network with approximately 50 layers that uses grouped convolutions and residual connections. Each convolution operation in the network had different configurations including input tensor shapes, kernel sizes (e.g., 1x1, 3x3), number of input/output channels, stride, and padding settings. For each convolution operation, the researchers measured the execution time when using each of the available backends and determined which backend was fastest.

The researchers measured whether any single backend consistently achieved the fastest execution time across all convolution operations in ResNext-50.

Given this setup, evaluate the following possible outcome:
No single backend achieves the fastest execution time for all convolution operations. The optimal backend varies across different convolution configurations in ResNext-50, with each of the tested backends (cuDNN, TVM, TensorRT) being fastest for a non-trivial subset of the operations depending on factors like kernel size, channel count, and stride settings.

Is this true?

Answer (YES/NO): YES